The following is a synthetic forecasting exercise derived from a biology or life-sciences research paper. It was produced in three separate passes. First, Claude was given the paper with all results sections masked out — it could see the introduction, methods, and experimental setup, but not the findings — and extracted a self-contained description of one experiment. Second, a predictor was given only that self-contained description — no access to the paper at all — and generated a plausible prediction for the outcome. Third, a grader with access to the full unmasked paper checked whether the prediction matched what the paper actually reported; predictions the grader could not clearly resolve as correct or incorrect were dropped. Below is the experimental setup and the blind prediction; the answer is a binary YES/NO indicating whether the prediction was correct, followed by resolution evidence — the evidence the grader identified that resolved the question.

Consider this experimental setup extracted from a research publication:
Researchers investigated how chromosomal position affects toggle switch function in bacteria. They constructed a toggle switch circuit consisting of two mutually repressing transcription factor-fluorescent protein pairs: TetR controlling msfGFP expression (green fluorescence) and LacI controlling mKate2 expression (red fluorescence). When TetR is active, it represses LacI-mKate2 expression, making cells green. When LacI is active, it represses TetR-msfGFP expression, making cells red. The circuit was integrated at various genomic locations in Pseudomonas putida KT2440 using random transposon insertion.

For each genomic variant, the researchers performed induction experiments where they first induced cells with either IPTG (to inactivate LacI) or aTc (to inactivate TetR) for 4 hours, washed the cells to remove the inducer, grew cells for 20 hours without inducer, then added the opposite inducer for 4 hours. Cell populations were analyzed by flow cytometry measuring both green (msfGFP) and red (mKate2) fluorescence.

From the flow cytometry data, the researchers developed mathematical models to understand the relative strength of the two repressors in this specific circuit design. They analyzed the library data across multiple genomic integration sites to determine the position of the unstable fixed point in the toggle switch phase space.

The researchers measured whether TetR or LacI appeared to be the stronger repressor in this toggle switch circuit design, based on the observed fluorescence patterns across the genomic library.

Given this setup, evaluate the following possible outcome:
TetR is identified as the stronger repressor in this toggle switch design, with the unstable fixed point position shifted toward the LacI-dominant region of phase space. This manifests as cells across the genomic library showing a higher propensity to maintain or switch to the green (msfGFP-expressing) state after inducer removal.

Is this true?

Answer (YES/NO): YES